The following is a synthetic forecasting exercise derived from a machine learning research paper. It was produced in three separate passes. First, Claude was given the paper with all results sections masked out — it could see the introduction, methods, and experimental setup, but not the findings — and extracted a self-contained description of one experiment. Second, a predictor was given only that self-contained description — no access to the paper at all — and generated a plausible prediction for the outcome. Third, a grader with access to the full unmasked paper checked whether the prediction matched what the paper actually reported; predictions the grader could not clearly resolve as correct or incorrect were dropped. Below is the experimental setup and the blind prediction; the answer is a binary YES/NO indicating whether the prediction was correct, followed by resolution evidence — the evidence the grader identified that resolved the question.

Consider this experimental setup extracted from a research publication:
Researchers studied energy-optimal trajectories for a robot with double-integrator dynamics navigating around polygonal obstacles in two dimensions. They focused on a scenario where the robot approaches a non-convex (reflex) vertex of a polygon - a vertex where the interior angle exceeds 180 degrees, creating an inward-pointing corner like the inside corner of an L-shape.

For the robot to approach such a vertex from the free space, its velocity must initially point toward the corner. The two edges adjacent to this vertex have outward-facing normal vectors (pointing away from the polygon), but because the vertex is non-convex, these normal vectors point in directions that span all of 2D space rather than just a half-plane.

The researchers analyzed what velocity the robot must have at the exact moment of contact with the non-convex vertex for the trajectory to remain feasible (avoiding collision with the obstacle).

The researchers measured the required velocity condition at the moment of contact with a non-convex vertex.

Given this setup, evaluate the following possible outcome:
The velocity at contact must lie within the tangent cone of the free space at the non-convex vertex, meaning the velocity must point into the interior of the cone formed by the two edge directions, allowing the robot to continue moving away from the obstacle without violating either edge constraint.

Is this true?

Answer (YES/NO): NO